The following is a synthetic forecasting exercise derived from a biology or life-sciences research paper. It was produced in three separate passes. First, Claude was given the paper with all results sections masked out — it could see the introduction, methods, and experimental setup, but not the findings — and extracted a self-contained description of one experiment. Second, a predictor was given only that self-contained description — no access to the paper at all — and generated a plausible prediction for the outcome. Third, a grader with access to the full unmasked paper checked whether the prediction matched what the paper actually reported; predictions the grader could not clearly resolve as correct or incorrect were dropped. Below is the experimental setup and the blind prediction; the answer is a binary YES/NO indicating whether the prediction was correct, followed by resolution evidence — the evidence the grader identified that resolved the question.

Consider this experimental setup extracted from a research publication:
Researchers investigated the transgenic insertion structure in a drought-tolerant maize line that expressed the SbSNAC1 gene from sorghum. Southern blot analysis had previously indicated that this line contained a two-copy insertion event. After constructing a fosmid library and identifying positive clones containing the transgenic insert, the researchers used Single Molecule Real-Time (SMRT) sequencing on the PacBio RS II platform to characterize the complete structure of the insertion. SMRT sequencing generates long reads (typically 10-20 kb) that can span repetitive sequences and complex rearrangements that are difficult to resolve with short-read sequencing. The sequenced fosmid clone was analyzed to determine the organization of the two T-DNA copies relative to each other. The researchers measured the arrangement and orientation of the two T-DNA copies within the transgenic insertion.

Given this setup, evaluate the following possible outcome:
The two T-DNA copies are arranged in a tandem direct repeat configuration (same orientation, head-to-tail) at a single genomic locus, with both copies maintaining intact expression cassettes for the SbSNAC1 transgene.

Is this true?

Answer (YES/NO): NO